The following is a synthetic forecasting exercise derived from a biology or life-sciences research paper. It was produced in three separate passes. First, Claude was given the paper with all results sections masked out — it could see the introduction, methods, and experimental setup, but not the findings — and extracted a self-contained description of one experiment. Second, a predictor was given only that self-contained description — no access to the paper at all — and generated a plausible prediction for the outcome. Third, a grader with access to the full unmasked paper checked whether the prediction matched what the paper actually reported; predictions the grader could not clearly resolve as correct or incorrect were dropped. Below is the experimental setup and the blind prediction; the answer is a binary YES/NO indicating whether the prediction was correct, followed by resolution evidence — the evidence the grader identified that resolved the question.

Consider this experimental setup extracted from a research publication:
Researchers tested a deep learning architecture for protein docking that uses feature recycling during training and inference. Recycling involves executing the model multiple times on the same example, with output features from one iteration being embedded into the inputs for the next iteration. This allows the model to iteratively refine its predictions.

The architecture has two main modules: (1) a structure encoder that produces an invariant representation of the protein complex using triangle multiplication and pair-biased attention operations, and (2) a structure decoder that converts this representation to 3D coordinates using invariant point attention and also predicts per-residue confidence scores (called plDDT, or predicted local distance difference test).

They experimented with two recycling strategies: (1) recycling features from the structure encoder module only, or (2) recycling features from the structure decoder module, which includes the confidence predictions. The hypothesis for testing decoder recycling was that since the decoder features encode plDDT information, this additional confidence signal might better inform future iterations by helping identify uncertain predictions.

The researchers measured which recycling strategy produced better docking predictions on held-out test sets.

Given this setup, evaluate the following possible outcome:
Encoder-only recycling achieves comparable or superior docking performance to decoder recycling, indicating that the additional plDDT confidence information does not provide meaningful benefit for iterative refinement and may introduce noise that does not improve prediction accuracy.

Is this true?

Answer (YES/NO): YES